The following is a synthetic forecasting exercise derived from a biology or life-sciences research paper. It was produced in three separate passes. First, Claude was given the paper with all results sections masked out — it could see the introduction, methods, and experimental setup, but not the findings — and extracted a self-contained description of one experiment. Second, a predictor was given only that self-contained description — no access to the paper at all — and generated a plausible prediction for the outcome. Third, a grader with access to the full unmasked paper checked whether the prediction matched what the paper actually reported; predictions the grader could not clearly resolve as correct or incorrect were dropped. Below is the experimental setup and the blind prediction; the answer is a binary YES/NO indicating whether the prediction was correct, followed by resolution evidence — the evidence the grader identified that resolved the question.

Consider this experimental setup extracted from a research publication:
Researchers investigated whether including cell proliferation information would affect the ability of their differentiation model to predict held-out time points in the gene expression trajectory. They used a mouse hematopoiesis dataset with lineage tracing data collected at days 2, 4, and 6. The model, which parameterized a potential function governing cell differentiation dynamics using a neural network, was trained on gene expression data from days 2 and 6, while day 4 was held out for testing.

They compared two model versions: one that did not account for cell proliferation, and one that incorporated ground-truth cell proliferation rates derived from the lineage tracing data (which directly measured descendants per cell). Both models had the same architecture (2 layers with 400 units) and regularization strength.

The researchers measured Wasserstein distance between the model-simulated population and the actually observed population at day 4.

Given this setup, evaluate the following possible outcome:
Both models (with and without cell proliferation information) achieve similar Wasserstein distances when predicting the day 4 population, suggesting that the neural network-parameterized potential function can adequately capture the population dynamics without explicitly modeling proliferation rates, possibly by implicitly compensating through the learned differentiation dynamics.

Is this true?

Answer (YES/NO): YES